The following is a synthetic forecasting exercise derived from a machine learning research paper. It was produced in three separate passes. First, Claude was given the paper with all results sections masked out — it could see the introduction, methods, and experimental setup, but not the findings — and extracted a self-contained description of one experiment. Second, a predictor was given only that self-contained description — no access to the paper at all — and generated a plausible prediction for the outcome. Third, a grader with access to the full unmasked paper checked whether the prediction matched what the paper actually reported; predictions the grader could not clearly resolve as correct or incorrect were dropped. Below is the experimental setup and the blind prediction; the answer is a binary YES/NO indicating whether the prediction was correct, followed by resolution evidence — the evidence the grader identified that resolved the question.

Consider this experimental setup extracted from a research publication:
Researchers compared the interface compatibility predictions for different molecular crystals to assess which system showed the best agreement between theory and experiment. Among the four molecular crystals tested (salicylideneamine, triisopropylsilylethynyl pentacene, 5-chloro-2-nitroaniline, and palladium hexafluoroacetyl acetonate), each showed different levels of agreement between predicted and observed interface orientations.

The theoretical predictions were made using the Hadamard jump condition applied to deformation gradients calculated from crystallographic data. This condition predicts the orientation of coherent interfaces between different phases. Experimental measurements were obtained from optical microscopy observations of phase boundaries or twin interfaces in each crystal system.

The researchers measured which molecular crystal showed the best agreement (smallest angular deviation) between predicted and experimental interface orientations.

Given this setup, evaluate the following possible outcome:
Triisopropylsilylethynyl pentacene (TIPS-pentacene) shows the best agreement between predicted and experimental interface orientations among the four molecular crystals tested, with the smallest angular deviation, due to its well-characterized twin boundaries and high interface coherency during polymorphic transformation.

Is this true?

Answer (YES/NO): NO